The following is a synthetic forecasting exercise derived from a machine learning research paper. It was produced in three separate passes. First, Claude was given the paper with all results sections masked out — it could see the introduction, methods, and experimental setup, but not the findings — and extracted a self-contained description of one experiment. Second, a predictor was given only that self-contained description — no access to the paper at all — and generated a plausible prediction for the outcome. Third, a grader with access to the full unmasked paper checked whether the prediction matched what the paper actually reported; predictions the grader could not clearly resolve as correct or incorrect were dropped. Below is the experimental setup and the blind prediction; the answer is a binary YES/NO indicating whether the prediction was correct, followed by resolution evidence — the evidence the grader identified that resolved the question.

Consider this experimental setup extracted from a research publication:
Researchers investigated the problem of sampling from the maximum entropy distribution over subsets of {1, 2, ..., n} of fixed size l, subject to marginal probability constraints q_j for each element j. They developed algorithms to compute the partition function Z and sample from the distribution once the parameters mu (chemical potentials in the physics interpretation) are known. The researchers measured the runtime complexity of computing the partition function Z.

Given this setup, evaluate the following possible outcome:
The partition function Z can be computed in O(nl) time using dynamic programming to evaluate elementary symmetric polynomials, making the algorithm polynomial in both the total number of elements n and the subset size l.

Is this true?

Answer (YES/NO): NO